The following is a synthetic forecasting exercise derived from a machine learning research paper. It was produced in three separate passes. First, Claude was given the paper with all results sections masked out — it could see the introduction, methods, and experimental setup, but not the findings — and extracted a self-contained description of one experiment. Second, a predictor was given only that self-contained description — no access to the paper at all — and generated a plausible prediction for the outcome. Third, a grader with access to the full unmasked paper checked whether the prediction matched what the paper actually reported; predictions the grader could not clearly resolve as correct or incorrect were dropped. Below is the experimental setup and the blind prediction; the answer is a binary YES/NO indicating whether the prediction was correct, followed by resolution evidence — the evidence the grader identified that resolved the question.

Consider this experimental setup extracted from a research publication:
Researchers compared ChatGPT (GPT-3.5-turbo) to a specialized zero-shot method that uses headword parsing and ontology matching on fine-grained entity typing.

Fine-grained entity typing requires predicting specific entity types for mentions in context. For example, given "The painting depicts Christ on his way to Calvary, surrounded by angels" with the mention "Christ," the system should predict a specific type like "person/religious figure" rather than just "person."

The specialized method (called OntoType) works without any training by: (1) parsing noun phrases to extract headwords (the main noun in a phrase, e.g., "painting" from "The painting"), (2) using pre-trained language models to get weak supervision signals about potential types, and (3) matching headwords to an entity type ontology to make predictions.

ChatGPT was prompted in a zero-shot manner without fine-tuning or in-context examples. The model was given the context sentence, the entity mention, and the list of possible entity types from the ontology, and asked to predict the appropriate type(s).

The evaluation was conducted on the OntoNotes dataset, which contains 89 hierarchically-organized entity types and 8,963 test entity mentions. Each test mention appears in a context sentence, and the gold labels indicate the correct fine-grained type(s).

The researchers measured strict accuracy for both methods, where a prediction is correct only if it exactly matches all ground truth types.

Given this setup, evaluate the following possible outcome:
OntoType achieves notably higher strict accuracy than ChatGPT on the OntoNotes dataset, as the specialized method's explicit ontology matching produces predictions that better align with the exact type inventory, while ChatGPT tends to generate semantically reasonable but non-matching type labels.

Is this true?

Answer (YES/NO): YES